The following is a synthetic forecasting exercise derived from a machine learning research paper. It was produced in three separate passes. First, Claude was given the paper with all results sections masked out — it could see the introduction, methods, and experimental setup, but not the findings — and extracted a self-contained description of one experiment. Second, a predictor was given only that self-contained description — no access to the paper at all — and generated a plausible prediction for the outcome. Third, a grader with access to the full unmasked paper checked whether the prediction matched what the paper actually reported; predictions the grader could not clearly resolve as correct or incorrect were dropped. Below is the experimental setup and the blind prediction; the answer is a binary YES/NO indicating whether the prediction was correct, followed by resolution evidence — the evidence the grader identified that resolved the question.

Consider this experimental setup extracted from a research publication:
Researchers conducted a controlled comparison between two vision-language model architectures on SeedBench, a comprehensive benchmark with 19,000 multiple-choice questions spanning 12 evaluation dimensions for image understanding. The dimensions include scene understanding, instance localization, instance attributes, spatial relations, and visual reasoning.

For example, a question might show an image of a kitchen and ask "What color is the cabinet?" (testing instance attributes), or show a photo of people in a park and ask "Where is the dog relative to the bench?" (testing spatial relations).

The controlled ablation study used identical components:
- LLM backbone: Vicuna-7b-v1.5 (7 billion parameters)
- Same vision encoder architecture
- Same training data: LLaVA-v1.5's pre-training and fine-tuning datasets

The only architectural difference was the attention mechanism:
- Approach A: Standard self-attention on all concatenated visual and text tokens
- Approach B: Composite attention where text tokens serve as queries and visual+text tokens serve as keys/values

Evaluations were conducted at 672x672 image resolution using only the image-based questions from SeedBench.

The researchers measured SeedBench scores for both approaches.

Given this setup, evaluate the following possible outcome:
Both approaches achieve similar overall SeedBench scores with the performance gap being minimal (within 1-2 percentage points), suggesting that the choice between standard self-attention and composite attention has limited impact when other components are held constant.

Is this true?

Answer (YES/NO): YES